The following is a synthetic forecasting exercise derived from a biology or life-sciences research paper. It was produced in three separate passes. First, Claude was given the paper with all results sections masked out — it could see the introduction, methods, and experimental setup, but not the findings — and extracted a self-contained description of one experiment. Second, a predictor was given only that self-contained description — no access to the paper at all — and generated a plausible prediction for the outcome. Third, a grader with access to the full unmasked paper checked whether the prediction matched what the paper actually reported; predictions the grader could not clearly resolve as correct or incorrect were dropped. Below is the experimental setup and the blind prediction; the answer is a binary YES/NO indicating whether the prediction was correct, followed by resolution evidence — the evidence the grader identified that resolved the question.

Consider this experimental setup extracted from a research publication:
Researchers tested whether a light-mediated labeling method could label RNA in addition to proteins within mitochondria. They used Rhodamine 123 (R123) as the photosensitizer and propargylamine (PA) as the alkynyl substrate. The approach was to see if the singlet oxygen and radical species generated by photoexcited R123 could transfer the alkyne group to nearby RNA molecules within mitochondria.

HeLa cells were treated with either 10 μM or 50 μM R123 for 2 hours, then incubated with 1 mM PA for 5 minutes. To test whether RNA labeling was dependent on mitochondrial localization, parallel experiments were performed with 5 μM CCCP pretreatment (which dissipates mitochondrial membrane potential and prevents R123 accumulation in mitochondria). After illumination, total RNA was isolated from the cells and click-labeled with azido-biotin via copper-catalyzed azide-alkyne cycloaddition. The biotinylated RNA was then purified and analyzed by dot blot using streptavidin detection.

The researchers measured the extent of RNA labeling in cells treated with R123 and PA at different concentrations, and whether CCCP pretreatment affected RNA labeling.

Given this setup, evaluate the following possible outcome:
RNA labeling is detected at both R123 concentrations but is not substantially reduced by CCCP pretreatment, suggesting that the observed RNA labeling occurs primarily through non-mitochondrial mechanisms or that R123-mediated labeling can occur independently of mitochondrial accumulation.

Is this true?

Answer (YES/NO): NO